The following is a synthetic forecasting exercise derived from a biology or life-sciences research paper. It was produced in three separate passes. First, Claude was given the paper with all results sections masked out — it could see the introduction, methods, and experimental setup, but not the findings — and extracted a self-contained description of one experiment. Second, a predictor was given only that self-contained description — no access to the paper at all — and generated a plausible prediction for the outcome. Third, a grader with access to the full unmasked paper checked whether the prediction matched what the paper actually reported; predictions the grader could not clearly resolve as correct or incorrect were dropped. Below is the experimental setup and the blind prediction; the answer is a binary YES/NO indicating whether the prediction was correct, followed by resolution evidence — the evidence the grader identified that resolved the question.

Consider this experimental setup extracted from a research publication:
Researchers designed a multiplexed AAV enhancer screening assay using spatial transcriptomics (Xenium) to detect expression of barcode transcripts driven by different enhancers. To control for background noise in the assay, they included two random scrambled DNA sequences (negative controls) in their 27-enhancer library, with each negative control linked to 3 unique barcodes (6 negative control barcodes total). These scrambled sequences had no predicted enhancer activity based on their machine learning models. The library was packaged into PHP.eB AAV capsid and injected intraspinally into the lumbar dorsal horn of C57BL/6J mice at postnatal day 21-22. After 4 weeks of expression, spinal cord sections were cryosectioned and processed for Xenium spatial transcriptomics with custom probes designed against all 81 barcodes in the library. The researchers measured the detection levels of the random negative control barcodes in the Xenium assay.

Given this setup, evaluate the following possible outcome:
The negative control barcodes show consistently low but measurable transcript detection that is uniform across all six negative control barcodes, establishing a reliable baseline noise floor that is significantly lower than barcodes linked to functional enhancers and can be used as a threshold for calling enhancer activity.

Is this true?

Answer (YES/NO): NO